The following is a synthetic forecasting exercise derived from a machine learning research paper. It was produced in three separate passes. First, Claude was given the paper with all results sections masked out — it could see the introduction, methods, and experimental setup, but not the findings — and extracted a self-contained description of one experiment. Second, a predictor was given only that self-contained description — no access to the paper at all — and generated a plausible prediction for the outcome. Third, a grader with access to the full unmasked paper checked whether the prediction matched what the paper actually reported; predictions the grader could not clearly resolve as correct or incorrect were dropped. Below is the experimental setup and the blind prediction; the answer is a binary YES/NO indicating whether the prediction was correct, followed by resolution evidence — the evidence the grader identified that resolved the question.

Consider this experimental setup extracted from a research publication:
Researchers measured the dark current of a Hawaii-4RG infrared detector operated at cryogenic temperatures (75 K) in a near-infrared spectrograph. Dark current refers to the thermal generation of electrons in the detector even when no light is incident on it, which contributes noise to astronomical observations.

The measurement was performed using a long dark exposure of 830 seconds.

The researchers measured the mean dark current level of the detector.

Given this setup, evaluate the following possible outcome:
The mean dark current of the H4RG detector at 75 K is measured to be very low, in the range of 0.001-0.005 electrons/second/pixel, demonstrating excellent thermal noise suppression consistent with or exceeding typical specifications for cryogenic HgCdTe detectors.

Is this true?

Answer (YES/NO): NO